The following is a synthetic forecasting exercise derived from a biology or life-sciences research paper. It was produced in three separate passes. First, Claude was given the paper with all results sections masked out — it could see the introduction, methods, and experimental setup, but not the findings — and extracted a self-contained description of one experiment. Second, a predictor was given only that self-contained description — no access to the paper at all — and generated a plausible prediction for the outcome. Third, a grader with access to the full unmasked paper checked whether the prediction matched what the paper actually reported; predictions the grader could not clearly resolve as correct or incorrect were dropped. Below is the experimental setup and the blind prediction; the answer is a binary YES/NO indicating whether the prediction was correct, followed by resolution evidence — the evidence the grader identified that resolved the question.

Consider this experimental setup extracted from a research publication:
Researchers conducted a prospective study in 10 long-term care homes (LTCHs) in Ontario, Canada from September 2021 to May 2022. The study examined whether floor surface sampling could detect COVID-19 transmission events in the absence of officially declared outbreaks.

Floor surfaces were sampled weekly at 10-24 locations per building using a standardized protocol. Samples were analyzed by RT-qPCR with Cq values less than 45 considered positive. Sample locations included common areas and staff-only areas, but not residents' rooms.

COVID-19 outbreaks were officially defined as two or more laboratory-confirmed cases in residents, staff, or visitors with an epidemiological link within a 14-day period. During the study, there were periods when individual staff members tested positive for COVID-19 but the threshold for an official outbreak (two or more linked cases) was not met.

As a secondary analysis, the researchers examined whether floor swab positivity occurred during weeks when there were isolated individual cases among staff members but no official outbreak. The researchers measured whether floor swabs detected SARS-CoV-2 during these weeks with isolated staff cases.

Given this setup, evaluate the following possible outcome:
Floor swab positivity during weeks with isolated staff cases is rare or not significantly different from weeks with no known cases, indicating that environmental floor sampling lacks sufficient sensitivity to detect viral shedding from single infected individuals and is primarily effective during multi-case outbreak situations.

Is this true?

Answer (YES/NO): NO